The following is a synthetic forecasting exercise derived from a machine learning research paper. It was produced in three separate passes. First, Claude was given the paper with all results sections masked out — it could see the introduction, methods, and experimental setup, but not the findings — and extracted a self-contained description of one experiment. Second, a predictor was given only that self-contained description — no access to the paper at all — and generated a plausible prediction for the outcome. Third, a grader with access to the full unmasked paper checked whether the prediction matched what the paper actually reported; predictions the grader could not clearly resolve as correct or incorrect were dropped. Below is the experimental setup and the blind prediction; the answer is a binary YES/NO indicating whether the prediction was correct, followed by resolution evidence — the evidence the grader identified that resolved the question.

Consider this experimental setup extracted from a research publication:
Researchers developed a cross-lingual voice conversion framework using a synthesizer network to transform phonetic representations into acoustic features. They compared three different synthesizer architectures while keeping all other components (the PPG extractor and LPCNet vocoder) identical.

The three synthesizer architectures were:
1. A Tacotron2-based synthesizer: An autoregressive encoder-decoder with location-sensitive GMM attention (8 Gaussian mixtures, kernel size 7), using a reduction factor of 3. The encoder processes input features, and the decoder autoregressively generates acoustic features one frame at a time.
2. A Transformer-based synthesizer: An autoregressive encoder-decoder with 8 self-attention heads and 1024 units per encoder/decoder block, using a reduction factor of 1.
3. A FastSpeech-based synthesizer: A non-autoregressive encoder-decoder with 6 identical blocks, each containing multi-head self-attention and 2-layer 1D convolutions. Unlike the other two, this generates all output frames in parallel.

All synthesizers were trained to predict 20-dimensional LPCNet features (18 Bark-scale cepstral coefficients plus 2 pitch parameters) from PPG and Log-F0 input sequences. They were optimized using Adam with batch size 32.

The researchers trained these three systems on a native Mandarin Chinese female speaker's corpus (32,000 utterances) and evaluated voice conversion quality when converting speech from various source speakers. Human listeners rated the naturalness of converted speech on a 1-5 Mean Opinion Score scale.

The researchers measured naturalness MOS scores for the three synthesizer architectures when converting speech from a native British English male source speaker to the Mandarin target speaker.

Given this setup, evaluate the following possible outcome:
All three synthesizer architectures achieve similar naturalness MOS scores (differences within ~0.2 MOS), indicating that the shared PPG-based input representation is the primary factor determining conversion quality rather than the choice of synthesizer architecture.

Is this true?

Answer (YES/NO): NO